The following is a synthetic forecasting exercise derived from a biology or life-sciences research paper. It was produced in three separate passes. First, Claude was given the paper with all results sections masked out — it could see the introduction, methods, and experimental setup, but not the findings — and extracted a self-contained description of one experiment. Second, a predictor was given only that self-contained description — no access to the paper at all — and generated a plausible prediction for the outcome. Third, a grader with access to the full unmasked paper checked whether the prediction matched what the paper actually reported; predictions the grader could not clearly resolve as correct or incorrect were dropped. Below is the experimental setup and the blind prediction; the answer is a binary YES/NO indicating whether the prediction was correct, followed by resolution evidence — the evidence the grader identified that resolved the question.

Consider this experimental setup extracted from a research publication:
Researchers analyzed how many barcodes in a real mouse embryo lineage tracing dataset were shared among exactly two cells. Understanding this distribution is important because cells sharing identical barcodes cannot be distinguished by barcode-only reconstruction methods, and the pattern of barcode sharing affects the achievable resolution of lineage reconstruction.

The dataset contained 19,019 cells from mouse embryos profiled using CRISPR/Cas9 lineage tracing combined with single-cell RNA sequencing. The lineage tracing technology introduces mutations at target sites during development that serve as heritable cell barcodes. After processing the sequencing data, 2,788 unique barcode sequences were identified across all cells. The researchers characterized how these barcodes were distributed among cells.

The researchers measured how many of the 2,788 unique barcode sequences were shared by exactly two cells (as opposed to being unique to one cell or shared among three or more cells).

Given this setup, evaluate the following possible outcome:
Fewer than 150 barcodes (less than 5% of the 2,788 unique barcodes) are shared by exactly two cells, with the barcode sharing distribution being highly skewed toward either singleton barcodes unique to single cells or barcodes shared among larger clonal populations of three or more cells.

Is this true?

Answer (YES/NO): NO